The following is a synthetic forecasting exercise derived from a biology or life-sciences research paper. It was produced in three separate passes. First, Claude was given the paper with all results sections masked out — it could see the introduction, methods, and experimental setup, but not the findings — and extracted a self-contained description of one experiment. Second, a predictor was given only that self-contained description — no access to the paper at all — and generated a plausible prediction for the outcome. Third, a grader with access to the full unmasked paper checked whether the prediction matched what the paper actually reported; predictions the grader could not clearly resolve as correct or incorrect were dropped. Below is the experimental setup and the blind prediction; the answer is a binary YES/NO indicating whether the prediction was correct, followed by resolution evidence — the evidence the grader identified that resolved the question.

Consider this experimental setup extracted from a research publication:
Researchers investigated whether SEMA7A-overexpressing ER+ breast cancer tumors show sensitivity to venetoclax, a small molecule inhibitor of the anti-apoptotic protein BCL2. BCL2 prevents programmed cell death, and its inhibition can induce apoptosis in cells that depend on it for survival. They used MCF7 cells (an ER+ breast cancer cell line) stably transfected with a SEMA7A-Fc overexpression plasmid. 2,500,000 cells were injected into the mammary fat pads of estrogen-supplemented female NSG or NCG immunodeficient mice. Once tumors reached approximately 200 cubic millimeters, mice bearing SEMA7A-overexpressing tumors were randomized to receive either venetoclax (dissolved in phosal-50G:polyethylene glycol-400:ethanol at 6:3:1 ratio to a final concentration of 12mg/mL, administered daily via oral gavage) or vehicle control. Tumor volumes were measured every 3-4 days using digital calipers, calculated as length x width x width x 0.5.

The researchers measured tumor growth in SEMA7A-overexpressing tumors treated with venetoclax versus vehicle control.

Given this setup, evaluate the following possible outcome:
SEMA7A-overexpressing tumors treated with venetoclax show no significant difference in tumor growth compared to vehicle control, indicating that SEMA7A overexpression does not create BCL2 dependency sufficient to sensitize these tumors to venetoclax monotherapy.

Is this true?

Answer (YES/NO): NO